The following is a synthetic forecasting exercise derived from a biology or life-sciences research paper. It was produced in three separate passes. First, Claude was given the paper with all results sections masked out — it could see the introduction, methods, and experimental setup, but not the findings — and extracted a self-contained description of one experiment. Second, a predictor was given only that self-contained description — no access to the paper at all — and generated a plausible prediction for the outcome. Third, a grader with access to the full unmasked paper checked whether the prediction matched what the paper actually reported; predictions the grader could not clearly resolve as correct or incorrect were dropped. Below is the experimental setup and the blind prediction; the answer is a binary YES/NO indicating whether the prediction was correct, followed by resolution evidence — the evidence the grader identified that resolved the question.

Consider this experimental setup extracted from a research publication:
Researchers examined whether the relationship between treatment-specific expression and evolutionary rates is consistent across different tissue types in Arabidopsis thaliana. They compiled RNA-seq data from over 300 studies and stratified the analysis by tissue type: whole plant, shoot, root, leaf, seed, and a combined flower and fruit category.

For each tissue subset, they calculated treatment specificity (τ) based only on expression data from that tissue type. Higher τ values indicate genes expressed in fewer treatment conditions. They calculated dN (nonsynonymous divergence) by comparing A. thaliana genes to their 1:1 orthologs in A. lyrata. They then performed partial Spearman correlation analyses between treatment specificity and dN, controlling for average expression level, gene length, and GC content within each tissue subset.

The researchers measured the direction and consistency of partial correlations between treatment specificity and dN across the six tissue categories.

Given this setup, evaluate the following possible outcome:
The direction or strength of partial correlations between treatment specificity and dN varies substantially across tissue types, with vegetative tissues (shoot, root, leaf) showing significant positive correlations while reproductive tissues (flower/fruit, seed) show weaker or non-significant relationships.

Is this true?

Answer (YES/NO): NO